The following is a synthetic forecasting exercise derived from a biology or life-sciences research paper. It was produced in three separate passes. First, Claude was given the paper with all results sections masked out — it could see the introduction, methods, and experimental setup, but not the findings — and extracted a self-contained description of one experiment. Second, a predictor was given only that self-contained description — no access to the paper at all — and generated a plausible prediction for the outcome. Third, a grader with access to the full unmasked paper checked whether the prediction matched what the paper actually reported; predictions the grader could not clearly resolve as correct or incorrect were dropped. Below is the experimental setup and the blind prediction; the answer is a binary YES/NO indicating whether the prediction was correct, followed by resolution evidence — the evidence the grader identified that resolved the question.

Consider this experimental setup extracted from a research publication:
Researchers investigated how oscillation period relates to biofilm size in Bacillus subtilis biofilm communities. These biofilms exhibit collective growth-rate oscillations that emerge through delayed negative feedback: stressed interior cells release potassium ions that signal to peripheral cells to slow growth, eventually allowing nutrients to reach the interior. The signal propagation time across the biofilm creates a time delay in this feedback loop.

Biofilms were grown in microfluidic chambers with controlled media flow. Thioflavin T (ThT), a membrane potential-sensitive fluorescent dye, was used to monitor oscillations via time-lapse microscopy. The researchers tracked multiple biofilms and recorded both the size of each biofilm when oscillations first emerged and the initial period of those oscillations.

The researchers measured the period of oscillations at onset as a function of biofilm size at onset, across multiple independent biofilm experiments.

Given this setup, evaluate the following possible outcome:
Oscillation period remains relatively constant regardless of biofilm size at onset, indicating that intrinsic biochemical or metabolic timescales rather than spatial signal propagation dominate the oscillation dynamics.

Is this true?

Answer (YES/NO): NO